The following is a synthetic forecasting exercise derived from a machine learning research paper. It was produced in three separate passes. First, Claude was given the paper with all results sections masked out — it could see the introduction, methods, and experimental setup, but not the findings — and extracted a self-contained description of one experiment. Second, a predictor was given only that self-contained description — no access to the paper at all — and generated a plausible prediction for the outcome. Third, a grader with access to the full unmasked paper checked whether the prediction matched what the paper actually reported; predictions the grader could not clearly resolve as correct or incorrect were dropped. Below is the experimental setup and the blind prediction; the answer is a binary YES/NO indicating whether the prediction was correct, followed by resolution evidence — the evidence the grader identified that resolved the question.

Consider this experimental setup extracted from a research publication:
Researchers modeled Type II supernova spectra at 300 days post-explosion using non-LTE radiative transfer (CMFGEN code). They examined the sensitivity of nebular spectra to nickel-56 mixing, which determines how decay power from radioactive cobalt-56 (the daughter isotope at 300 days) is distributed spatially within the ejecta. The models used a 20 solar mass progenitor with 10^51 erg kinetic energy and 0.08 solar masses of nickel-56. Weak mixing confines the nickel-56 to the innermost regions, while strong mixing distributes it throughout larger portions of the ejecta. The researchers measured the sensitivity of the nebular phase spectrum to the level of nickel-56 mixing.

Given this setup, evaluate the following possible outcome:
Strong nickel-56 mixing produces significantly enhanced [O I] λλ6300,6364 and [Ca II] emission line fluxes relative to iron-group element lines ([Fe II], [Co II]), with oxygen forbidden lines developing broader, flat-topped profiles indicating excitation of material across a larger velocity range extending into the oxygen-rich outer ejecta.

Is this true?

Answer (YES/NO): NO